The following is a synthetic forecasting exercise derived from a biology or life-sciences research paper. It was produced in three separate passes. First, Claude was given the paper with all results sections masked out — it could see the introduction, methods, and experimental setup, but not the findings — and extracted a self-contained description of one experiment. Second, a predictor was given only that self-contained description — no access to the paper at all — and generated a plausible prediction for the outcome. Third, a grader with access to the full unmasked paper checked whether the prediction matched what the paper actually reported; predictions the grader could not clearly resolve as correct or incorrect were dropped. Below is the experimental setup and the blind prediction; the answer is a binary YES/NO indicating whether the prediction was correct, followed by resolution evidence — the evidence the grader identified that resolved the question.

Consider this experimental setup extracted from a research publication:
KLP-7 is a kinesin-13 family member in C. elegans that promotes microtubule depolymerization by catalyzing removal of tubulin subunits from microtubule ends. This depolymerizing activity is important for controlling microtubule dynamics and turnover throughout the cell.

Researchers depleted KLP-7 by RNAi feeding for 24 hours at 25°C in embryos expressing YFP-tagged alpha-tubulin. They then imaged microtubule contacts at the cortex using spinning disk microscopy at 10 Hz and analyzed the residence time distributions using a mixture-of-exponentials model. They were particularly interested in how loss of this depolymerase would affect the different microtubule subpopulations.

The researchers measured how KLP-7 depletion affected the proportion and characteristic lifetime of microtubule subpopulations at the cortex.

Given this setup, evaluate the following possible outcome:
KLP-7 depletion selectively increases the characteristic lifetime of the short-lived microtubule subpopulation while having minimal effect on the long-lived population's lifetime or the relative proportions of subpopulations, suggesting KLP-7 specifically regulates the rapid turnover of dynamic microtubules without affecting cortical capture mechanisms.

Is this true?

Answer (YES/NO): YES